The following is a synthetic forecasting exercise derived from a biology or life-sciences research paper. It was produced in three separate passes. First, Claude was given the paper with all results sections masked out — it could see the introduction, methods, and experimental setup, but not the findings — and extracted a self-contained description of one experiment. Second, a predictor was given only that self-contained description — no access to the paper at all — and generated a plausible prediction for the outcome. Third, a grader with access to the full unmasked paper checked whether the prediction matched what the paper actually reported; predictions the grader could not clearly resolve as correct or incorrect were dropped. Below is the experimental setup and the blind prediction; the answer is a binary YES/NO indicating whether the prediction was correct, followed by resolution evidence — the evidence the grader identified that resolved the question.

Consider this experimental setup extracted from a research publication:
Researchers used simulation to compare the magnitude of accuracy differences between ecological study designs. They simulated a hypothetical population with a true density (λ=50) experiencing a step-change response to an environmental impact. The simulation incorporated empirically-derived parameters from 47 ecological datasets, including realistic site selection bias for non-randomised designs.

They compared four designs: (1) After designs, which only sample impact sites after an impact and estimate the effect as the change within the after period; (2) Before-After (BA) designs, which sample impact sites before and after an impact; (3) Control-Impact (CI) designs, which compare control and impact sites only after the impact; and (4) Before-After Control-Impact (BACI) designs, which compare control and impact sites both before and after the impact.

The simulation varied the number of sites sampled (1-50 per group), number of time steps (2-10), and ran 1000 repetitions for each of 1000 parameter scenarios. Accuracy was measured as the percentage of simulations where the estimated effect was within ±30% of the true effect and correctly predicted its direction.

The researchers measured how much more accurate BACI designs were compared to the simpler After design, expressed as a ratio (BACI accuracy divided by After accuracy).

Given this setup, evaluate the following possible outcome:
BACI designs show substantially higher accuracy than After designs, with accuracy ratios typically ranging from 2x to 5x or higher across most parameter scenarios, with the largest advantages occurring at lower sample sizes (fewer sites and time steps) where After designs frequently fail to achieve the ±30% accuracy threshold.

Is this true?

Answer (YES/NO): NO